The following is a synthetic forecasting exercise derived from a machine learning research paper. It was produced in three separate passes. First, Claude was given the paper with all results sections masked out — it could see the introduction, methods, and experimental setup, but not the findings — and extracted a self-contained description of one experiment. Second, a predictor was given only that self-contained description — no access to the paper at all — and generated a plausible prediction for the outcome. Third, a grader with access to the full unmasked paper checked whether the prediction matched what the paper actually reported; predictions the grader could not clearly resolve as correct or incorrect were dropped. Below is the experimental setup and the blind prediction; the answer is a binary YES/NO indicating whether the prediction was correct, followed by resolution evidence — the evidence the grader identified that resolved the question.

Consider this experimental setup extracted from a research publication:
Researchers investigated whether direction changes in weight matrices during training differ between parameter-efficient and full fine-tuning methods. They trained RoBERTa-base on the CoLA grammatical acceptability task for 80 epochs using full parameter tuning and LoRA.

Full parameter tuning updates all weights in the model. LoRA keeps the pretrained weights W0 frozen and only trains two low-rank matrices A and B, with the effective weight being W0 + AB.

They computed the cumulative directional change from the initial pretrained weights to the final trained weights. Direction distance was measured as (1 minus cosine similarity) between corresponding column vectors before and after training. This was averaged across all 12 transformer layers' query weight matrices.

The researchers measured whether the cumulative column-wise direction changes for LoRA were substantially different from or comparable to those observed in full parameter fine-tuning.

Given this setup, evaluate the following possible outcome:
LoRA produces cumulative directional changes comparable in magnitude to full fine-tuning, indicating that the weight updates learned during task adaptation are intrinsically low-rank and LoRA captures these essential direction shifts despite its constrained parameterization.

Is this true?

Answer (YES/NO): YES